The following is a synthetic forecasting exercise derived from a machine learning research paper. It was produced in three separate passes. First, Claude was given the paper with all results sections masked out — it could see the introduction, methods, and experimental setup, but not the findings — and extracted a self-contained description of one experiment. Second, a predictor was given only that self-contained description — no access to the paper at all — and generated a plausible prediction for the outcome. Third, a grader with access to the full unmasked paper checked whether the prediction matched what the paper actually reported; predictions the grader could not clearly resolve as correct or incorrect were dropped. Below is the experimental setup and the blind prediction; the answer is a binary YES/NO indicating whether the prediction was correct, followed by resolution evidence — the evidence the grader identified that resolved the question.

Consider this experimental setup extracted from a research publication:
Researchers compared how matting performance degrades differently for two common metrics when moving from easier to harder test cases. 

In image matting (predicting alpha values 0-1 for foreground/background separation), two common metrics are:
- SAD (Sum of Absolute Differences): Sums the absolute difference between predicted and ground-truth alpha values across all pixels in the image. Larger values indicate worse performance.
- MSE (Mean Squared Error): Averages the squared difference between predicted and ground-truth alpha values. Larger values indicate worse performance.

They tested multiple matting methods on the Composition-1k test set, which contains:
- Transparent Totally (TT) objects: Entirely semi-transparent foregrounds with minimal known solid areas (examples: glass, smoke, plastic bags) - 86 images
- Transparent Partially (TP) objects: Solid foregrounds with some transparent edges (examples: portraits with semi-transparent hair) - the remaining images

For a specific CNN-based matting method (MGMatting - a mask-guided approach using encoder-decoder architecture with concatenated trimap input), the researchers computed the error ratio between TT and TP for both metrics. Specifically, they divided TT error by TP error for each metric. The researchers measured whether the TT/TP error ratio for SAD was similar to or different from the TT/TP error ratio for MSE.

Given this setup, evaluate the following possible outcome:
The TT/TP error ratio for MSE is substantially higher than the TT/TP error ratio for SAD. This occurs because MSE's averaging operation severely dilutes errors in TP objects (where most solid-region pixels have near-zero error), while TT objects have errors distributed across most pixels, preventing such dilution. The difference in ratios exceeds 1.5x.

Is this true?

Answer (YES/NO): NO